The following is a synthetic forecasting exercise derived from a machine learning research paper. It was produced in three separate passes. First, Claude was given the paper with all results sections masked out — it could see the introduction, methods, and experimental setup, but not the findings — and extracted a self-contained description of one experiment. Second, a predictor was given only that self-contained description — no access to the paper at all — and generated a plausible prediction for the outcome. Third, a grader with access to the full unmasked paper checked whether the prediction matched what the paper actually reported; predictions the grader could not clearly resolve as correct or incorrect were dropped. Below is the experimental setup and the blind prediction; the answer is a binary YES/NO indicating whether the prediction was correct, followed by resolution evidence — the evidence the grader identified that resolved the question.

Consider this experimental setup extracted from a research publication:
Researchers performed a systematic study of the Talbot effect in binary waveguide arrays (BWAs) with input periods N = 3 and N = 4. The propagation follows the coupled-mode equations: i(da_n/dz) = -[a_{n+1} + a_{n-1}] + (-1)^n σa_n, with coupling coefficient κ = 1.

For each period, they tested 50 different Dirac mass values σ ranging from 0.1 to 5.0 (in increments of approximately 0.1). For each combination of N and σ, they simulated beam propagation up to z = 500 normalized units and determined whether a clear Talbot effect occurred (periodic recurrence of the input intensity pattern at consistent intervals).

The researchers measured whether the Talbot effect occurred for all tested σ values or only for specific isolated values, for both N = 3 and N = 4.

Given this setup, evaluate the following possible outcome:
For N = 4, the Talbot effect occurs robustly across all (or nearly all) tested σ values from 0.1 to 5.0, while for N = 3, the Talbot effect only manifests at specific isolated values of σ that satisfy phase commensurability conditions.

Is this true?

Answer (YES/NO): NO